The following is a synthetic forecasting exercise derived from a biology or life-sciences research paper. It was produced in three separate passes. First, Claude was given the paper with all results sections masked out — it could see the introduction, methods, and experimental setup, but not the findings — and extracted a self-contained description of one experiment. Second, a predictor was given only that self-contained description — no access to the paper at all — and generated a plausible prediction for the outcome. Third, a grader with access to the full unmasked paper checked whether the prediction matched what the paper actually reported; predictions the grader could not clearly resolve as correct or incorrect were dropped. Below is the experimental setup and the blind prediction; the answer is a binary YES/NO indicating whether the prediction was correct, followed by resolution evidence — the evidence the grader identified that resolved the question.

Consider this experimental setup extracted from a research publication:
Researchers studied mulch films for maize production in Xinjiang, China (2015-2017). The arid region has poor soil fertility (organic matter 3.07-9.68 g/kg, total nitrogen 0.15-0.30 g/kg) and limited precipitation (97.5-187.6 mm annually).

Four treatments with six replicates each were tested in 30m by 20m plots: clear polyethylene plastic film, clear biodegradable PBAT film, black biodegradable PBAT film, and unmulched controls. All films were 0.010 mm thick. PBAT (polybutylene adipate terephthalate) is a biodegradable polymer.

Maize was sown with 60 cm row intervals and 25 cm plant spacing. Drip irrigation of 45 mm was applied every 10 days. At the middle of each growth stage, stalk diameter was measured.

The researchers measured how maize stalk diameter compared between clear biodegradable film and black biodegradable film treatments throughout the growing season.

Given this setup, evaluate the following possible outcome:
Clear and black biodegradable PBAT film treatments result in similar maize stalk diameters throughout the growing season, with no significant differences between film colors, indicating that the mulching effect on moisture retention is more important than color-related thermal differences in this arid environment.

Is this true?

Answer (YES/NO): YES